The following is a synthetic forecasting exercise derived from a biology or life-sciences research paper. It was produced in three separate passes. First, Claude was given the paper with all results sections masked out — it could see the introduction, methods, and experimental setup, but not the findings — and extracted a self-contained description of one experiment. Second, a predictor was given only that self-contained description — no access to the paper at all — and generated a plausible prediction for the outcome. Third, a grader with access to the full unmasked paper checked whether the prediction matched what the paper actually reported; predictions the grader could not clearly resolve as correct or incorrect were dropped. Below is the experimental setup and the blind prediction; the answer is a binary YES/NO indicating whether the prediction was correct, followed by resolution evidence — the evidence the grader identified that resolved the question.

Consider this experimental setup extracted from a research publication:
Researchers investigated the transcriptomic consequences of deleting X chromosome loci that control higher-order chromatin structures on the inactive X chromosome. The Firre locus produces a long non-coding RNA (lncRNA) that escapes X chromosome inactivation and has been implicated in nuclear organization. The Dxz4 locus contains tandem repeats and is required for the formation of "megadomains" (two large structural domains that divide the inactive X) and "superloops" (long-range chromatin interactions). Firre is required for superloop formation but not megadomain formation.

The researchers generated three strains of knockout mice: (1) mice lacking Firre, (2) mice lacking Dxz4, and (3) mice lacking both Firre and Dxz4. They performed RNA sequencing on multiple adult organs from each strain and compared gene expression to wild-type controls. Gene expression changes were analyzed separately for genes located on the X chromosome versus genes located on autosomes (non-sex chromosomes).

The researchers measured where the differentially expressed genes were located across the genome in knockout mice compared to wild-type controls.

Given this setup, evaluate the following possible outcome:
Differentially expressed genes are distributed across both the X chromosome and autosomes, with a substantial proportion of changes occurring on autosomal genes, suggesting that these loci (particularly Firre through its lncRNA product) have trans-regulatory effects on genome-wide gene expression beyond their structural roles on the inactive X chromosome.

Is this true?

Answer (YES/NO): YES